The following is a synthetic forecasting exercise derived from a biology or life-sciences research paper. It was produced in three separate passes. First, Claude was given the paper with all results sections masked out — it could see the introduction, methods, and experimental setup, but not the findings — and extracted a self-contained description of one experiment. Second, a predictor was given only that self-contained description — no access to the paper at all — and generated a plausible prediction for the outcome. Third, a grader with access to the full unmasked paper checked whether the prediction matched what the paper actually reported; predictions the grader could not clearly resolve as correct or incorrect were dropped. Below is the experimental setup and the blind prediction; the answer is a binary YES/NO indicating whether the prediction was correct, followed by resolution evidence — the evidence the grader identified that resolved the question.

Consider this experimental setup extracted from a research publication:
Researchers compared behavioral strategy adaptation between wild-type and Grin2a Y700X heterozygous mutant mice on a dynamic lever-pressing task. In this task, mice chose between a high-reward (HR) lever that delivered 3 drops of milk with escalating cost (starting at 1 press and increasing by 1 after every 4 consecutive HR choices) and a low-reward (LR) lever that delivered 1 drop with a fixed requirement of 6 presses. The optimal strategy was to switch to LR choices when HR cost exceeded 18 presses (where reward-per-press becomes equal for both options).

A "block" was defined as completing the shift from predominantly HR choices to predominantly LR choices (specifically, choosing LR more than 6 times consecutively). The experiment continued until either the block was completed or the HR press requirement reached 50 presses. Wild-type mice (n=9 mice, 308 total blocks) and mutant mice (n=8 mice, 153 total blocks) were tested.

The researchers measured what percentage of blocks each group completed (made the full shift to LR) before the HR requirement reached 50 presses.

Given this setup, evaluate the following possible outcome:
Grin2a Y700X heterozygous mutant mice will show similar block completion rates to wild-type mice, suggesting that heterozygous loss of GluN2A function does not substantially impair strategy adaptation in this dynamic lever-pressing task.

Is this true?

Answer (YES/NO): NO